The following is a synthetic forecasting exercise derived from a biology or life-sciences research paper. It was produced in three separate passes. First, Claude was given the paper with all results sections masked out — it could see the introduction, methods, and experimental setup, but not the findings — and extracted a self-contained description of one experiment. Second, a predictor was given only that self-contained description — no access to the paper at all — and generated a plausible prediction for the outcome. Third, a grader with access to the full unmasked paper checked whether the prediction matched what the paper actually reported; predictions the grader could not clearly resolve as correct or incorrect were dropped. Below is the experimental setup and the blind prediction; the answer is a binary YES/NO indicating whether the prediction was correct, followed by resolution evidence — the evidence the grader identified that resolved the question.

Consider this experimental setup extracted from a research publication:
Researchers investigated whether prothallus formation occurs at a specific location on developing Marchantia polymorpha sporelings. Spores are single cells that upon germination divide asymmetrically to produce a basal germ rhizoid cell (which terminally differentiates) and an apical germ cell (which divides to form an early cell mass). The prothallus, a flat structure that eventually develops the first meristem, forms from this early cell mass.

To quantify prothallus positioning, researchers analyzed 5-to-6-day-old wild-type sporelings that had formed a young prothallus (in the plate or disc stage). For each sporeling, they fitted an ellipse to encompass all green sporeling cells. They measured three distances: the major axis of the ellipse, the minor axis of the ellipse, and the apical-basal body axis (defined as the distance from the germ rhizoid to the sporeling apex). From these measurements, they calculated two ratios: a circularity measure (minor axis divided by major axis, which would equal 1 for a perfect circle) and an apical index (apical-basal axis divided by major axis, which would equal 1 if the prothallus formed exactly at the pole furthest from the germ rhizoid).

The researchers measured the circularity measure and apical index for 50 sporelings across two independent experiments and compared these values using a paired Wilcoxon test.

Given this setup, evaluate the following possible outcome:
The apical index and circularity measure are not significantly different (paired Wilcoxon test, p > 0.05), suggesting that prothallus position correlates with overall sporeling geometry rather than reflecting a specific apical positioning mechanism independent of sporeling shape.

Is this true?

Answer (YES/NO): NO